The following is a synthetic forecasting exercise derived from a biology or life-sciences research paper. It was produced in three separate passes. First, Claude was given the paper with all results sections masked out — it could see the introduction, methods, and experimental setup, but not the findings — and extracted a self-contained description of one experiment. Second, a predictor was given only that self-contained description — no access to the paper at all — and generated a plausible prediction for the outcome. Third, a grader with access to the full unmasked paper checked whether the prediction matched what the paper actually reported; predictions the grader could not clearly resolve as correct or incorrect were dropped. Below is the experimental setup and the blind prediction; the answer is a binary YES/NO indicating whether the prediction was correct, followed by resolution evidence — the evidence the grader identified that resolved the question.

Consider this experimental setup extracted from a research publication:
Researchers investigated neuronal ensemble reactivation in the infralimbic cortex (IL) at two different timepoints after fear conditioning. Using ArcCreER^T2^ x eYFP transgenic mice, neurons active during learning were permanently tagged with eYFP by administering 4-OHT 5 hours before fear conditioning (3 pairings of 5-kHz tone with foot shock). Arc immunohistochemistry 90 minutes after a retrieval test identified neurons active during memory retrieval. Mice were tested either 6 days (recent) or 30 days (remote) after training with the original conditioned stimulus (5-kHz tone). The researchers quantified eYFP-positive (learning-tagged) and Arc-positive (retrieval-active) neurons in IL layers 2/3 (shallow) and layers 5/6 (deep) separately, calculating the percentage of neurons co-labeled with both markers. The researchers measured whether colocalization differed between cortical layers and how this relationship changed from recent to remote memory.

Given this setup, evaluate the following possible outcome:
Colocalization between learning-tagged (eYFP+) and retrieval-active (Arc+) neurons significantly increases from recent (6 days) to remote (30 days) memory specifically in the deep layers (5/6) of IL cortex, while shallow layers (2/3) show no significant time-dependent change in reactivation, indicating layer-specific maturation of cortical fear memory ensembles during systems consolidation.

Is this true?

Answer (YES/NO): NO